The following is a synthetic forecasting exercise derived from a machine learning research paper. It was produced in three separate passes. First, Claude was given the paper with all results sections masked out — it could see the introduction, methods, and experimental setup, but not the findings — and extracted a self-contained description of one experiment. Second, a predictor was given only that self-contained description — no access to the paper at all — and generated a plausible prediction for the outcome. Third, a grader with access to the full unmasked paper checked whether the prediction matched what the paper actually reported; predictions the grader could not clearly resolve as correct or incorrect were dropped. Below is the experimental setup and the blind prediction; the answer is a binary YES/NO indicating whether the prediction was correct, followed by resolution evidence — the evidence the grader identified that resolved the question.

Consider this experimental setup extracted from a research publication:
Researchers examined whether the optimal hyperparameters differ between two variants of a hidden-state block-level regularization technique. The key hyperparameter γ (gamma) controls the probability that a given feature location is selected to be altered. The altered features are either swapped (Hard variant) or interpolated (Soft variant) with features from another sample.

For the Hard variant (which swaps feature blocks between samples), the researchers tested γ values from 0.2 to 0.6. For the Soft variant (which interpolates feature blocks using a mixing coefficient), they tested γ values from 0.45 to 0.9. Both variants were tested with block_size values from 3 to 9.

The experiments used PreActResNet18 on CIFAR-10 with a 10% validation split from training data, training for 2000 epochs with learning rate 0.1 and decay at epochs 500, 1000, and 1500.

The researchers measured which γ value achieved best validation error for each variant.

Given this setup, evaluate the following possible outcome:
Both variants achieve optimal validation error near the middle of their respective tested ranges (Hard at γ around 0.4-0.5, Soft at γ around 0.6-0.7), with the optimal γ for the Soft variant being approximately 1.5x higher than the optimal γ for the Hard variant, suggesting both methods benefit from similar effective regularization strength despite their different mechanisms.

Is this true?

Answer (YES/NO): NO